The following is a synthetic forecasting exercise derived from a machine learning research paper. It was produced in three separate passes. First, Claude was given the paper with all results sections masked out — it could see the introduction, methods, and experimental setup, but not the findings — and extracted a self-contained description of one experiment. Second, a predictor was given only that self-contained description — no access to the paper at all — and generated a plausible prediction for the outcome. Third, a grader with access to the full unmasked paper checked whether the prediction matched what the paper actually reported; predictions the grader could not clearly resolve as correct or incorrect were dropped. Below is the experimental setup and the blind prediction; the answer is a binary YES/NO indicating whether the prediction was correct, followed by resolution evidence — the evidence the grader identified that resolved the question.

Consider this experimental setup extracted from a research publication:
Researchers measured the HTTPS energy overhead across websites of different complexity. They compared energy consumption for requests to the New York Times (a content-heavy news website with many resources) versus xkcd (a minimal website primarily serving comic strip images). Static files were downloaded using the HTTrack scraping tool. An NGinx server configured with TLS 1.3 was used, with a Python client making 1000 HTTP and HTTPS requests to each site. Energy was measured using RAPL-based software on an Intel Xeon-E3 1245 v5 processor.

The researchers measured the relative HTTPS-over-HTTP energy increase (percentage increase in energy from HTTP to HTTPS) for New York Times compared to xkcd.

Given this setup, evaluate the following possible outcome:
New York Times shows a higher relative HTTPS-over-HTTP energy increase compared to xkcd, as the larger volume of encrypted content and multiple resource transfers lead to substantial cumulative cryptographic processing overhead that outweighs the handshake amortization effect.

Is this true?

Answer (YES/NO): NO